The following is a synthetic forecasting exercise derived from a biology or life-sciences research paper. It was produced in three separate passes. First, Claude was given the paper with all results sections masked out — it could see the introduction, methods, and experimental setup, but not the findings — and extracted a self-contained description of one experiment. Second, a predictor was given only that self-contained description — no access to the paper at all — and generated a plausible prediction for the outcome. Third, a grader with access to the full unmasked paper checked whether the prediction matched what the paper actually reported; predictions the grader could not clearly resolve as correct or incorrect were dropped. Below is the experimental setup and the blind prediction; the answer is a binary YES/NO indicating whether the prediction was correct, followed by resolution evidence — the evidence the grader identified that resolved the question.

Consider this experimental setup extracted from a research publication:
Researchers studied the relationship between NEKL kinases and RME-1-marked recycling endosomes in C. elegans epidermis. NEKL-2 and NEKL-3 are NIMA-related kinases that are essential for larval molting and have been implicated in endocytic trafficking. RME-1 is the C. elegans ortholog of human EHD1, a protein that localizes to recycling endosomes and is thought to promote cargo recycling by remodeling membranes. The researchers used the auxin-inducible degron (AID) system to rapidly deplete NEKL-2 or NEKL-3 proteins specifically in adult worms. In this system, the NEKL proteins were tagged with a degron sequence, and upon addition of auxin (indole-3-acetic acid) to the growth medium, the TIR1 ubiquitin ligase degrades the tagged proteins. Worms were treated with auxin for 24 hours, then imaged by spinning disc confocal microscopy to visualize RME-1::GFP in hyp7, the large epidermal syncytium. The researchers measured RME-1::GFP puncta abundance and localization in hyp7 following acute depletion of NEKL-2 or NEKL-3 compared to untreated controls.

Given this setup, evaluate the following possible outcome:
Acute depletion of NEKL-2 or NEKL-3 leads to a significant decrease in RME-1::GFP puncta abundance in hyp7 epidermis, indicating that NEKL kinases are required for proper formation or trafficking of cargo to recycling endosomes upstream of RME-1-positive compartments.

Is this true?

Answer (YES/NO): YES